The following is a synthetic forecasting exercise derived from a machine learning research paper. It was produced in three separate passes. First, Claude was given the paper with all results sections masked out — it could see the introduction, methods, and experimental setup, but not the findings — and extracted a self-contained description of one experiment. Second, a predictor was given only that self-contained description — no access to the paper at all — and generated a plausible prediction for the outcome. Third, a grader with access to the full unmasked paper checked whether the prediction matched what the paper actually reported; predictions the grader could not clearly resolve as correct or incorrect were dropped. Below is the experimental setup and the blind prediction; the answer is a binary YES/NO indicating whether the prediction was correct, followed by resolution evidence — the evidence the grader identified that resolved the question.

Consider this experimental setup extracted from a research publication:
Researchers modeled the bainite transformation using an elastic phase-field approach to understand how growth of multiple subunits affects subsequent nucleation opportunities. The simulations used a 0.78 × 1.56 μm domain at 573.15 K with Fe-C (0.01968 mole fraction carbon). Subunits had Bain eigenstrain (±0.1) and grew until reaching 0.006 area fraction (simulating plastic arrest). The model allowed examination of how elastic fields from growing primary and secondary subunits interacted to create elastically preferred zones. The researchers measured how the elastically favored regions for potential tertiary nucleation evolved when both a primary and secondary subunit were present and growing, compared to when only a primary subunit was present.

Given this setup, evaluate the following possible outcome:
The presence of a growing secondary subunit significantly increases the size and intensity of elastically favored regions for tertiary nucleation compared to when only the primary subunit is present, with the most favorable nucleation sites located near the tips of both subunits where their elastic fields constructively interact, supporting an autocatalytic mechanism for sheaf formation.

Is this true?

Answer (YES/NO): NO